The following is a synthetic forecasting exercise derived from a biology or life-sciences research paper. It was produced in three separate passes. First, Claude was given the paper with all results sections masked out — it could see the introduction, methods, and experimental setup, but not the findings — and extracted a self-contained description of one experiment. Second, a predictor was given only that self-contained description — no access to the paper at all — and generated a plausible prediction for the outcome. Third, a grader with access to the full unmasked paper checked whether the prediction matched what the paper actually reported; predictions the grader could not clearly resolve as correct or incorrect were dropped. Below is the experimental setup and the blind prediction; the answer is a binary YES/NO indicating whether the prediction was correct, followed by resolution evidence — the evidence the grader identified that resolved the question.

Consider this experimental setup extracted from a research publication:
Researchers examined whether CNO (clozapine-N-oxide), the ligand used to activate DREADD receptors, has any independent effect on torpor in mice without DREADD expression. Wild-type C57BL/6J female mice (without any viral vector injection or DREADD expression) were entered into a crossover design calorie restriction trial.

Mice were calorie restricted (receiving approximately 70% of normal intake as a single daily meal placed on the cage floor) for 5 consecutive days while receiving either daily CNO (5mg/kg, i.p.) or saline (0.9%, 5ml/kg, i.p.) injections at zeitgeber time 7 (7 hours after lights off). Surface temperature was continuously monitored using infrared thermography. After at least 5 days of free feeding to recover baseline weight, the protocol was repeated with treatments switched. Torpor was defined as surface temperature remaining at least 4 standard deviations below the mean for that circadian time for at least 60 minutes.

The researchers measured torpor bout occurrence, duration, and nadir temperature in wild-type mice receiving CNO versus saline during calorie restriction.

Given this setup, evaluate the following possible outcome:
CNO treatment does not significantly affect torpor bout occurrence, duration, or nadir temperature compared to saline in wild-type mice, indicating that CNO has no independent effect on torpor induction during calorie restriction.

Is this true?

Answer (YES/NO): YES